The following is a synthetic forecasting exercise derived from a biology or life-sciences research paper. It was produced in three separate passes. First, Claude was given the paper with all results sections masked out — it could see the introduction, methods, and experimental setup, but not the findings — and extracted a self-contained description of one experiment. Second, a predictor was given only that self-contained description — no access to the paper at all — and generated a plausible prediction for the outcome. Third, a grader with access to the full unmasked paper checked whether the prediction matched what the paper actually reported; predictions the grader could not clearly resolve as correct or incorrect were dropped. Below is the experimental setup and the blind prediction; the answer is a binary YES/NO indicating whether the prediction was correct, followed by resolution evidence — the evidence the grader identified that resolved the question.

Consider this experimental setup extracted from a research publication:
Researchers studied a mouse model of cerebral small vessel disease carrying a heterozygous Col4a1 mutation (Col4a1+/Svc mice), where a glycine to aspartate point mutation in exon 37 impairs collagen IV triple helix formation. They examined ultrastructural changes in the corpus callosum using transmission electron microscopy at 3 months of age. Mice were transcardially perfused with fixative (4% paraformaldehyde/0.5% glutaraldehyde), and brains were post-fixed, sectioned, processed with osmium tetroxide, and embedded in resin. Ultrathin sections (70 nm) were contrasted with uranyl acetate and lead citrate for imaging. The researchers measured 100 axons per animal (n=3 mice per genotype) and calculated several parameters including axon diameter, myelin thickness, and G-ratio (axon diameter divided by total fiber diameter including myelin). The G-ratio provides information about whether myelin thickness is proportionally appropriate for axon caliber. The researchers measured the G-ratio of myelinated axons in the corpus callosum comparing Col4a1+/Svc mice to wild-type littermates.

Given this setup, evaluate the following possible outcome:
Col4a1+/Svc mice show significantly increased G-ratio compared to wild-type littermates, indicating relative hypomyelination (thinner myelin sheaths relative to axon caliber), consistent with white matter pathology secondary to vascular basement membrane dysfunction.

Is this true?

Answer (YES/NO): NO